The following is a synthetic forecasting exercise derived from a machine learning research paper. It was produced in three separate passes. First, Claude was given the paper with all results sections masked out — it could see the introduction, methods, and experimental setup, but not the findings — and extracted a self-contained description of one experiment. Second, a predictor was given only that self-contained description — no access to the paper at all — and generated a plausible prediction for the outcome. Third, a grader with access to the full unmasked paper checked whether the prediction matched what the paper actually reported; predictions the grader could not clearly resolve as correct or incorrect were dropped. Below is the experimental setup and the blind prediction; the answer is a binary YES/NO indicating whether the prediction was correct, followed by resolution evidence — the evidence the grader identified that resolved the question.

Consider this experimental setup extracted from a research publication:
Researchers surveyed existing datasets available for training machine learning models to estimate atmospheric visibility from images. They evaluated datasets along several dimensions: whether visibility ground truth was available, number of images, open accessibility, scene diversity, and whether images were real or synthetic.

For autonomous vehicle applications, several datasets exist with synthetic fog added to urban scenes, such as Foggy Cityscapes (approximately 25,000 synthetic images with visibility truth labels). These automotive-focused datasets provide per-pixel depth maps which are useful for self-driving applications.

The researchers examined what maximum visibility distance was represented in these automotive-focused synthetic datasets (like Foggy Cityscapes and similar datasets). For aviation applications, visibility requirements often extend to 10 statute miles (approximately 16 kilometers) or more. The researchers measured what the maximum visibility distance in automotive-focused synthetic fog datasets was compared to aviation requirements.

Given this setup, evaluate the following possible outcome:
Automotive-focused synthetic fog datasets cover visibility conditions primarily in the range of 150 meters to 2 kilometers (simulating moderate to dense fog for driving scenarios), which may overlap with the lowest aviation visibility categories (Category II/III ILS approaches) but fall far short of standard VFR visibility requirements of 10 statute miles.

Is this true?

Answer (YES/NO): NO